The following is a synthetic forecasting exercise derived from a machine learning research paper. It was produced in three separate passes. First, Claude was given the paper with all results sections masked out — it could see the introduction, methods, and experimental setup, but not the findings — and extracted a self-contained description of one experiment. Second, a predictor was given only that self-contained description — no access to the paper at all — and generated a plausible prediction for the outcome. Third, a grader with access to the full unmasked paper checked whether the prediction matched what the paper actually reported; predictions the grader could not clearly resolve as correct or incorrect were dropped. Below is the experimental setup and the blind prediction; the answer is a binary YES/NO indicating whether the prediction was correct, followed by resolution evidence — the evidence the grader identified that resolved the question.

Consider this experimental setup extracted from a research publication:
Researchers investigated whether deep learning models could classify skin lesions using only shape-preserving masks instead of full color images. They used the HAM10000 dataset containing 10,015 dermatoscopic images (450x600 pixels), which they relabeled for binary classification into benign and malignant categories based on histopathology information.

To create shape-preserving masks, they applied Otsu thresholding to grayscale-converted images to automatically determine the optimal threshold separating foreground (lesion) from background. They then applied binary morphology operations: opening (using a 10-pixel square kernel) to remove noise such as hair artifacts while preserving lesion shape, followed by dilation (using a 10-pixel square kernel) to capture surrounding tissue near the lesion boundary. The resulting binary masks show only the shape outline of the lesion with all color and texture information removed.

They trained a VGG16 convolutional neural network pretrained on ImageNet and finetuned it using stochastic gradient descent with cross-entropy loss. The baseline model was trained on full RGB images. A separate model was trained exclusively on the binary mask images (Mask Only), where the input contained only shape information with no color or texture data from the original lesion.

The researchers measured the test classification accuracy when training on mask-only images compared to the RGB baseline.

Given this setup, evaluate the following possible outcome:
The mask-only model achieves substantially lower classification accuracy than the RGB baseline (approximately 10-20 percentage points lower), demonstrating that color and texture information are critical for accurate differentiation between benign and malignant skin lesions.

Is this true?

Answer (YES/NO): NO